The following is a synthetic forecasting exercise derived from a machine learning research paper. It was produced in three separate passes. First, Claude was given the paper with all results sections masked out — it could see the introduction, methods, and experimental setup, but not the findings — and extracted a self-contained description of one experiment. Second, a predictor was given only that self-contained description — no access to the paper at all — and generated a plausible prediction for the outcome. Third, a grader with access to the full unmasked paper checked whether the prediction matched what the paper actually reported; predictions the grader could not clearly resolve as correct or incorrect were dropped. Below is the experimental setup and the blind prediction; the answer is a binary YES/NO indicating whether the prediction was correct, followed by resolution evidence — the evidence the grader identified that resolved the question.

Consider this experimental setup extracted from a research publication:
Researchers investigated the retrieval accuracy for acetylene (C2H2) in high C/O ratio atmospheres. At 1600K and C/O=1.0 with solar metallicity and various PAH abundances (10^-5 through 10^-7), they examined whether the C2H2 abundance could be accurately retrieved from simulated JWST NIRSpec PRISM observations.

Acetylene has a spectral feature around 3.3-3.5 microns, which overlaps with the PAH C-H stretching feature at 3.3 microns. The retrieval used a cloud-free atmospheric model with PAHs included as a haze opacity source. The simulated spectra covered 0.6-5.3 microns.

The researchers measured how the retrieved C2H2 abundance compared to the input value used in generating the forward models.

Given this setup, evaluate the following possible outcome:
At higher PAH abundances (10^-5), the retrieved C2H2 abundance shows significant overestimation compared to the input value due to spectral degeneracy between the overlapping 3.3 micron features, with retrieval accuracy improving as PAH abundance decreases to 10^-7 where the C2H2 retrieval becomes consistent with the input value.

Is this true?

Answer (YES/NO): NO